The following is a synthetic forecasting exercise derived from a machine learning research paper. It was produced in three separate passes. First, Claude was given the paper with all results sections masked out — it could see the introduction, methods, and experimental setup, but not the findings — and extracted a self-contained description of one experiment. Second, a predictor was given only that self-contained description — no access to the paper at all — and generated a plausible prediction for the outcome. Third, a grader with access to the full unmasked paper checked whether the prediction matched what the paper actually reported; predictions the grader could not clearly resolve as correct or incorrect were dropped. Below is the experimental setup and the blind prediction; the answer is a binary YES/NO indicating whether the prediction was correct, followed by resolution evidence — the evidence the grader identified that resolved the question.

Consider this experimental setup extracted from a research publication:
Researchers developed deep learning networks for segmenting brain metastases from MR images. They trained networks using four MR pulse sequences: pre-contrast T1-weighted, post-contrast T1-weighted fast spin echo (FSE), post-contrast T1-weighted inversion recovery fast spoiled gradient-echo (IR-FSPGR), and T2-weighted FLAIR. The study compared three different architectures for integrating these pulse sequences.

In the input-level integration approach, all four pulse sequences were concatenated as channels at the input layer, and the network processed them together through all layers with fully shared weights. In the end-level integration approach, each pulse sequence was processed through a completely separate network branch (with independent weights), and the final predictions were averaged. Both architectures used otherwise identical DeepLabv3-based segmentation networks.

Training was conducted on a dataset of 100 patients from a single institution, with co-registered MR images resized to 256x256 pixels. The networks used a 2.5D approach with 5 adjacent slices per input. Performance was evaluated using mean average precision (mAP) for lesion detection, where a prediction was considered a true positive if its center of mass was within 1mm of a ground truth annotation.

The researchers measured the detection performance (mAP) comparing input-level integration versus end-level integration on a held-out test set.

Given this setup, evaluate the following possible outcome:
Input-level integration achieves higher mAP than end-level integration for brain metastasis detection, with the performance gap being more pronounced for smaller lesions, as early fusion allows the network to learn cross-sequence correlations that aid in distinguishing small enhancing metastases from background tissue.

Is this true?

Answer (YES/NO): NO